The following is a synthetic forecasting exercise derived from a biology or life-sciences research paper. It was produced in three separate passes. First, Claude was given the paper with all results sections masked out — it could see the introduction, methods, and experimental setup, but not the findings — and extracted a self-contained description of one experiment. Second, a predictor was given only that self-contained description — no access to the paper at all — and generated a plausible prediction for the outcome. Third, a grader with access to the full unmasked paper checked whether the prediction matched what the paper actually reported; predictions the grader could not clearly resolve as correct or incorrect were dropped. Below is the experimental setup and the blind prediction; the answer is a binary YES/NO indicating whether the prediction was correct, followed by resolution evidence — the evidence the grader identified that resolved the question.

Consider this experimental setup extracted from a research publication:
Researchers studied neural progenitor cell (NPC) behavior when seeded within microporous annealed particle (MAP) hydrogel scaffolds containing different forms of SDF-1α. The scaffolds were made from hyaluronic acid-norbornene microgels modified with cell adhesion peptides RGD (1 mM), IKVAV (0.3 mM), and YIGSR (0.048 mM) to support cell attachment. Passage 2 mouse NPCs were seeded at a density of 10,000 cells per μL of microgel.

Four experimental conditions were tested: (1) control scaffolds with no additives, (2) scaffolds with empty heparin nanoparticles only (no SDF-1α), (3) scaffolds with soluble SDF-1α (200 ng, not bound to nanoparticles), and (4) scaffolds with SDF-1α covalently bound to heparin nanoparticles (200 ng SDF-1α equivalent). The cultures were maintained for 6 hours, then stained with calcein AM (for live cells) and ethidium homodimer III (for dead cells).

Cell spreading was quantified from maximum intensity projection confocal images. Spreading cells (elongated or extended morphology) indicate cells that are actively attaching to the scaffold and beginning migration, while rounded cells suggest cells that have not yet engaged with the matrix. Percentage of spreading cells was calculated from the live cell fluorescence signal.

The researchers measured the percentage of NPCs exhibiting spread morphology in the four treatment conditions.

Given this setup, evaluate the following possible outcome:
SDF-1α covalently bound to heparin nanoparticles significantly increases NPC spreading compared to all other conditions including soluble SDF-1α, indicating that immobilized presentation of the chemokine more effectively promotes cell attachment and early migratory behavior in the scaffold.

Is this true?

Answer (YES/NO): YES